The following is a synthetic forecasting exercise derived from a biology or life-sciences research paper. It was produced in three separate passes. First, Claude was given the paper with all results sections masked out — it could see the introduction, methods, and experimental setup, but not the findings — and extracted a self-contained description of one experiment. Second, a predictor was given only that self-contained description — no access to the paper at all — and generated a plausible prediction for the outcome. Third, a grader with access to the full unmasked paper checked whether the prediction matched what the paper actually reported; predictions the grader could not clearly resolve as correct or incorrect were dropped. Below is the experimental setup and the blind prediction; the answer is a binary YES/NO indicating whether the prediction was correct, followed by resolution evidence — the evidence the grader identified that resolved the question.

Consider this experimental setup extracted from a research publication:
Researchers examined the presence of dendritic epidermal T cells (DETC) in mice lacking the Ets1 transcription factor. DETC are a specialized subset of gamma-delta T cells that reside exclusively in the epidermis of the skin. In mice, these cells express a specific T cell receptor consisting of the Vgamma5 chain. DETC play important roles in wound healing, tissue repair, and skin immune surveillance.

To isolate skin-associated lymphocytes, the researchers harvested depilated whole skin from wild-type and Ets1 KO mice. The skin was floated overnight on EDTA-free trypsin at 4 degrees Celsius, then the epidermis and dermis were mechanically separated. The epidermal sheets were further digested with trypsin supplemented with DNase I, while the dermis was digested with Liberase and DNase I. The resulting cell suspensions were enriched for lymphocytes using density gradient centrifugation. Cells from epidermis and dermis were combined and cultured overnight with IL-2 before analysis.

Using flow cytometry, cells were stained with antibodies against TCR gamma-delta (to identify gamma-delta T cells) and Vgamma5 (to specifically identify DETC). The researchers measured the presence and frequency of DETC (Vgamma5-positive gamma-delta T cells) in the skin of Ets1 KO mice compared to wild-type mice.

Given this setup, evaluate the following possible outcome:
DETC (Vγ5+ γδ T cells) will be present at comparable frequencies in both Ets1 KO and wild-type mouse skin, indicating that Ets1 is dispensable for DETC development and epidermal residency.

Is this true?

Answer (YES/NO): NO